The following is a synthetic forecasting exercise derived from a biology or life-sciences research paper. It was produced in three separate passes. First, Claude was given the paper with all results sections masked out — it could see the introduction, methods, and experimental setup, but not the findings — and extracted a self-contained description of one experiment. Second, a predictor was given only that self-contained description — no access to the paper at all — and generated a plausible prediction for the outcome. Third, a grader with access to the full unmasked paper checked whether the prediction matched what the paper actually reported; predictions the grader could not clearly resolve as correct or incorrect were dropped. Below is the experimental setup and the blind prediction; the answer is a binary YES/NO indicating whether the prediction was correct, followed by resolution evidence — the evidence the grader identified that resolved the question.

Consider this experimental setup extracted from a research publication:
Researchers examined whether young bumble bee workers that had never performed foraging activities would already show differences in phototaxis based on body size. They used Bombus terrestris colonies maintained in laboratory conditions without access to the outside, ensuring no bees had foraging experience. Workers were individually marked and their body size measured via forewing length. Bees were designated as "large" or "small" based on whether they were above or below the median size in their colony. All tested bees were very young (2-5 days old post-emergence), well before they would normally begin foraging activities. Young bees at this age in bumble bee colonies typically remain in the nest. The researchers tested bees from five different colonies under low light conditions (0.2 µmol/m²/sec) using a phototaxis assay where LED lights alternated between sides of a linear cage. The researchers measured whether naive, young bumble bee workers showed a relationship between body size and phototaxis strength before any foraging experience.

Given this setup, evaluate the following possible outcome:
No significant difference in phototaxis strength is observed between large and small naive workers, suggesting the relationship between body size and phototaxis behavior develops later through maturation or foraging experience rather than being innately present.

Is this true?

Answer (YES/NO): NO